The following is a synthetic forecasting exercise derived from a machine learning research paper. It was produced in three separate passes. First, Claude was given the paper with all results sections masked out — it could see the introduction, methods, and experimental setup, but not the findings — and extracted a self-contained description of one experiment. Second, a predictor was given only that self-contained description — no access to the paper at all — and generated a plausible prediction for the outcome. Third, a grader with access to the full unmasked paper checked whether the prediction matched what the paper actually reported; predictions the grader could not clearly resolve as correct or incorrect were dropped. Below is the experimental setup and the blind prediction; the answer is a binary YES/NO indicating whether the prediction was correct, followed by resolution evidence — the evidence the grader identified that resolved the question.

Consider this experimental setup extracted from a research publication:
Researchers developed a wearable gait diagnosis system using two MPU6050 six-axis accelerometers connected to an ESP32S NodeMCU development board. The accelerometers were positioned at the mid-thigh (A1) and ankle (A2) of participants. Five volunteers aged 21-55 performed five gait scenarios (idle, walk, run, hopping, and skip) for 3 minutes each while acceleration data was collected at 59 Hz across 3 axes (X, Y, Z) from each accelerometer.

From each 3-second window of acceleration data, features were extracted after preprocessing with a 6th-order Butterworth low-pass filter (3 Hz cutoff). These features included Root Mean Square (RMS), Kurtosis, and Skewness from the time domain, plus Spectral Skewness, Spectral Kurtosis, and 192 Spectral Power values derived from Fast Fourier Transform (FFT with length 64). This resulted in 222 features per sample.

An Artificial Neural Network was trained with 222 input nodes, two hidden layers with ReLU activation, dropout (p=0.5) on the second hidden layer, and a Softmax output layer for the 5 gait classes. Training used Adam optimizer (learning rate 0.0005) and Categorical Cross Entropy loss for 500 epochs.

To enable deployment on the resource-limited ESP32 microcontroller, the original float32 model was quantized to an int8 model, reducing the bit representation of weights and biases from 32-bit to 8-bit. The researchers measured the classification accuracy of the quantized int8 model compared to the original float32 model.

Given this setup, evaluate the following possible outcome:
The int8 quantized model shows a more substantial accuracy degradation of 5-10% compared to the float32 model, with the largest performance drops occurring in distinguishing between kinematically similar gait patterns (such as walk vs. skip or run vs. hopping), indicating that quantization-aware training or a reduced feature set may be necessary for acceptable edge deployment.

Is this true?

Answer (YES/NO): NO